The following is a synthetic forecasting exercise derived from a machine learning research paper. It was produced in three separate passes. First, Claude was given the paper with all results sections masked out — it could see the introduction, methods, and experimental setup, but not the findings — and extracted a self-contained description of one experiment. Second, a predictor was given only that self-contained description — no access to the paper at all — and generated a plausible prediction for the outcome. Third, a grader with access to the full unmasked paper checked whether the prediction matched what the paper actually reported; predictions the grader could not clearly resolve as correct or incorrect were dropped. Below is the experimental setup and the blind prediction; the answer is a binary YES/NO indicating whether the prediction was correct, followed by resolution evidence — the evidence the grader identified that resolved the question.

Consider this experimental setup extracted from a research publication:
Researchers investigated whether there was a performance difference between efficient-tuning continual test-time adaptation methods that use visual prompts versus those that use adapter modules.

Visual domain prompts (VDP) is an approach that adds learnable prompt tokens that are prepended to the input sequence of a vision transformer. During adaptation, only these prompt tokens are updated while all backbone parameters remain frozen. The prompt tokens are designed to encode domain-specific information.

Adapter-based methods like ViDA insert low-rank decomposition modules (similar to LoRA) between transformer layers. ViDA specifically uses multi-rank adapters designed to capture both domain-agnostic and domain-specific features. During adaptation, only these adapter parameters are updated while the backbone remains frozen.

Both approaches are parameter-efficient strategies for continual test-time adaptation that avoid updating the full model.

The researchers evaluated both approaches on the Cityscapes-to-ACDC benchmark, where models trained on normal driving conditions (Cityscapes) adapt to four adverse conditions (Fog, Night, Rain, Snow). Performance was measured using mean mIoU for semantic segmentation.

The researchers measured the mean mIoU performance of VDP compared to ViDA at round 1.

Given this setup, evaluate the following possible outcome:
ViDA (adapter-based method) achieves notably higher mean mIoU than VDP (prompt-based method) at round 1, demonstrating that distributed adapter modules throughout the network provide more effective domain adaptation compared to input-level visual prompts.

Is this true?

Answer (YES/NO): YES